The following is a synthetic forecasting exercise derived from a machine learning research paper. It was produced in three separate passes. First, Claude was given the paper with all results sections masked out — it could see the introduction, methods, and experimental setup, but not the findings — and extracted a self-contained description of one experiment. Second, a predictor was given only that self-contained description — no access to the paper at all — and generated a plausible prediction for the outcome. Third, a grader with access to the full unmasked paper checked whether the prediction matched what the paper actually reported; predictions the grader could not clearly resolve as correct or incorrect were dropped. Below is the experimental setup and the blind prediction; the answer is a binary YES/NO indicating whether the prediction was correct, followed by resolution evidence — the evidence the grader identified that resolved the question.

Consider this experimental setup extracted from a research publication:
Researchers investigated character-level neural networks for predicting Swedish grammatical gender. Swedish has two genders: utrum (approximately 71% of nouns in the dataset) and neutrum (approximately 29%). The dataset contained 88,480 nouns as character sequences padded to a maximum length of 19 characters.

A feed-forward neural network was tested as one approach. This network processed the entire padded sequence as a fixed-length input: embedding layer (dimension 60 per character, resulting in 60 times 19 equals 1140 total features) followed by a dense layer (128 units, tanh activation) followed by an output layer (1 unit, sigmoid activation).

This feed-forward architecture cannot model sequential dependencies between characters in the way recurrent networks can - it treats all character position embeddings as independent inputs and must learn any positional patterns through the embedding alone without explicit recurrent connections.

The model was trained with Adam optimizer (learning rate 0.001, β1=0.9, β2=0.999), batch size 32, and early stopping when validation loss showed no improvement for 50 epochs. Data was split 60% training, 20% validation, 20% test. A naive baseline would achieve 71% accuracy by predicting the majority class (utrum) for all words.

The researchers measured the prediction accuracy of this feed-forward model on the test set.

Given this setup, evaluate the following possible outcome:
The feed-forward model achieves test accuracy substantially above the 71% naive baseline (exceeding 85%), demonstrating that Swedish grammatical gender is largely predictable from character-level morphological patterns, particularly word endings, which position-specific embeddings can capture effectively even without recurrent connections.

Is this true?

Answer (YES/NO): YES